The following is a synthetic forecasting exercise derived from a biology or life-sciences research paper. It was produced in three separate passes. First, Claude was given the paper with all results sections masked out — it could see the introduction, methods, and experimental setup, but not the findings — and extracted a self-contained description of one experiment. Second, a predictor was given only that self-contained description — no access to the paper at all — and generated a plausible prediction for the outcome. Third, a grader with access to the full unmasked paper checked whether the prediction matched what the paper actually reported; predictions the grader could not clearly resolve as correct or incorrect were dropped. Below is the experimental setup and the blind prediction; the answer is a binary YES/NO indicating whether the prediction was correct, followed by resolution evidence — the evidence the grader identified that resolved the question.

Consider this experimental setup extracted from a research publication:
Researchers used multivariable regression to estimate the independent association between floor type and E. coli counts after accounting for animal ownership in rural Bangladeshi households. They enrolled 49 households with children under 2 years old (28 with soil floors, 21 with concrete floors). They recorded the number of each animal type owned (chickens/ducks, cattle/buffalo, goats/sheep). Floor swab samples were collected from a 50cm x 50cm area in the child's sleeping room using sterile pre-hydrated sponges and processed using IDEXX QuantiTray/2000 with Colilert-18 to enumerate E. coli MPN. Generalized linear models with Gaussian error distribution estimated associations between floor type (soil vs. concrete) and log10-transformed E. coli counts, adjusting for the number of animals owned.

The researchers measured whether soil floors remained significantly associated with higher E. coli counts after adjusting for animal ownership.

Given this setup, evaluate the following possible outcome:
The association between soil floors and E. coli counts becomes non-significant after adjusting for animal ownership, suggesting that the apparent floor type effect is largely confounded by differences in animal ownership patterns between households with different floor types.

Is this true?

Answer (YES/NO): NO